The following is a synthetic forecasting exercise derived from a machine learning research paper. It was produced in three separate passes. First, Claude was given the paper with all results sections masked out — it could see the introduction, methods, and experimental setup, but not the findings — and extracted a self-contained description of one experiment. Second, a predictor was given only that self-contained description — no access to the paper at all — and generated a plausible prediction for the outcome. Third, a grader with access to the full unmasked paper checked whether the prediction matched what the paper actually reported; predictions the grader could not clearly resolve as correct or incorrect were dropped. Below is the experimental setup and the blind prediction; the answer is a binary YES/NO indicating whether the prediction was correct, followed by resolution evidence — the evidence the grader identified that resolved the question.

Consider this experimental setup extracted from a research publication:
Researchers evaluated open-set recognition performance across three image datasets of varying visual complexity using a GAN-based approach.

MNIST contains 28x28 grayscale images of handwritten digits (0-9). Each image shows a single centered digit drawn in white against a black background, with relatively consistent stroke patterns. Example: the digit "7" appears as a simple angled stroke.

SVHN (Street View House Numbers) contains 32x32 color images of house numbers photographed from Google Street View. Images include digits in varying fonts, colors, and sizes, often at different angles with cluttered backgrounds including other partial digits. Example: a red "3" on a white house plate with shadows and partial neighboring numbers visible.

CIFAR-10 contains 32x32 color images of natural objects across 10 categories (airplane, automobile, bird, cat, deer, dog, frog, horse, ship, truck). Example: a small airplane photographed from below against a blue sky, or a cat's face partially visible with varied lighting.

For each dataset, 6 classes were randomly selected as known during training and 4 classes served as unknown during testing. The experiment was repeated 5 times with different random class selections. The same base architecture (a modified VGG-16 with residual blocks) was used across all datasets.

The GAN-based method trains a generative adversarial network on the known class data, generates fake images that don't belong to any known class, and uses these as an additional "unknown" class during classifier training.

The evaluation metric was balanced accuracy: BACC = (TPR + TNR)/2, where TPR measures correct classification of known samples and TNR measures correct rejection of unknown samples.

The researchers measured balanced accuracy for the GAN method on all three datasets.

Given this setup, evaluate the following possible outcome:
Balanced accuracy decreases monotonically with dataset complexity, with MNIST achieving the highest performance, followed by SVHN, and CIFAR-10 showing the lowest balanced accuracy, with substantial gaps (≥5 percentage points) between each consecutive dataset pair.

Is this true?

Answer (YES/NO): NO